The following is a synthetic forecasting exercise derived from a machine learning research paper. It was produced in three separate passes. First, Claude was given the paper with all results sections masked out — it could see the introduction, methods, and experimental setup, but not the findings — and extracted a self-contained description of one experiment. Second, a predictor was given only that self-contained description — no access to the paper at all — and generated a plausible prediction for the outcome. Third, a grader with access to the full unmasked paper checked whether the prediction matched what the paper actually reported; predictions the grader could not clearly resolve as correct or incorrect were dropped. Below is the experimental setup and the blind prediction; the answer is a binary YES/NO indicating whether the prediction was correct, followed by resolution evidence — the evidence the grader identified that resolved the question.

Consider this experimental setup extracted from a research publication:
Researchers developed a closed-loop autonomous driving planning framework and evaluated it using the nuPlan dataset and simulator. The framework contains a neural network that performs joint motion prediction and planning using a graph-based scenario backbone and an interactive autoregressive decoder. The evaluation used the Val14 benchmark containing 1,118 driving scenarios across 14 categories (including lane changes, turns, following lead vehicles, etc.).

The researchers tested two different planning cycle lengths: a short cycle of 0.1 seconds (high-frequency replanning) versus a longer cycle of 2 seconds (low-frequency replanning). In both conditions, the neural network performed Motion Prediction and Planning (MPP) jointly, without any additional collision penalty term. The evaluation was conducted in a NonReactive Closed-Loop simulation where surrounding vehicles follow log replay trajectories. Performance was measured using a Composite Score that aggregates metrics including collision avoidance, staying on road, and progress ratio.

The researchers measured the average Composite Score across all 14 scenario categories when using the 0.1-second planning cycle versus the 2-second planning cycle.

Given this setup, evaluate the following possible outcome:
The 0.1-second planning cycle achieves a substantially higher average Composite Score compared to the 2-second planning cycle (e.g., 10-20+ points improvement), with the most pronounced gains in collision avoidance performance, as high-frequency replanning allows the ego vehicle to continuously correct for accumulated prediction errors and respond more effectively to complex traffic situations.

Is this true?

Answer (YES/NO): NO